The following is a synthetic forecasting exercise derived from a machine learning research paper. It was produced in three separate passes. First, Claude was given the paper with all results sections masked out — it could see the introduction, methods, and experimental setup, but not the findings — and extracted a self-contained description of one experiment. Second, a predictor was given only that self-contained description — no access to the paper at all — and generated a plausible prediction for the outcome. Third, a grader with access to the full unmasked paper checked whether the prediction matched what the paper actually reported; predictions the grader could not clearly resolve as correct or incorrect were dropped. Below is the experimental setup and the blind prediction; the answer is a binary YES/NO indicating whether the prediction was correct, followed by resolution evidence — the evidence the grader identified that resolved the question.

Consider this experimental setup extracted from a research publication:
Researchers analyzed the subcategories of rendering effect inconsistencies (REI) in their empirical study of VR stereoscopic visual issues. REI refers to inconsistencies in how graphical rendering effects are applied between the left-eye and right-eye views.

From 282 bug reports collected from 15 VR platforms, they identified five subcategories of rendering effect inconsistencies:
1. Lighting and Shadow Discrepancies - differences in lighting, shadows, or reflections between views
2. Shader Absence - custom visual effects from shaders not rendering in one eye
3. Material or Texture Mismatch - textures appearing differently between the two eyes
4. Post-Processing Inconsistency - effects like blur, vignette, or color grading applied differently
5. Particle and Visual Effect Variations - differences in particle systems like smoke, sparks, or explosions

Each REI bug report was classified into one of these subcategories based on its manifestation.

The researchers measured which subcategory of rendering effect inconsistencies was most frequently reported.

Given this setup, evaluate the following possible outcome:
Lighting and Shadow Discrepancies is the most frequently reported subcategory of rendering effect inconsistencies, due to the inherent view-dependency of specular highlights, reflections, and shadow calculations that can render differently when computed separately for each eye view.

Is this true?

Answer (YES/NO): YES